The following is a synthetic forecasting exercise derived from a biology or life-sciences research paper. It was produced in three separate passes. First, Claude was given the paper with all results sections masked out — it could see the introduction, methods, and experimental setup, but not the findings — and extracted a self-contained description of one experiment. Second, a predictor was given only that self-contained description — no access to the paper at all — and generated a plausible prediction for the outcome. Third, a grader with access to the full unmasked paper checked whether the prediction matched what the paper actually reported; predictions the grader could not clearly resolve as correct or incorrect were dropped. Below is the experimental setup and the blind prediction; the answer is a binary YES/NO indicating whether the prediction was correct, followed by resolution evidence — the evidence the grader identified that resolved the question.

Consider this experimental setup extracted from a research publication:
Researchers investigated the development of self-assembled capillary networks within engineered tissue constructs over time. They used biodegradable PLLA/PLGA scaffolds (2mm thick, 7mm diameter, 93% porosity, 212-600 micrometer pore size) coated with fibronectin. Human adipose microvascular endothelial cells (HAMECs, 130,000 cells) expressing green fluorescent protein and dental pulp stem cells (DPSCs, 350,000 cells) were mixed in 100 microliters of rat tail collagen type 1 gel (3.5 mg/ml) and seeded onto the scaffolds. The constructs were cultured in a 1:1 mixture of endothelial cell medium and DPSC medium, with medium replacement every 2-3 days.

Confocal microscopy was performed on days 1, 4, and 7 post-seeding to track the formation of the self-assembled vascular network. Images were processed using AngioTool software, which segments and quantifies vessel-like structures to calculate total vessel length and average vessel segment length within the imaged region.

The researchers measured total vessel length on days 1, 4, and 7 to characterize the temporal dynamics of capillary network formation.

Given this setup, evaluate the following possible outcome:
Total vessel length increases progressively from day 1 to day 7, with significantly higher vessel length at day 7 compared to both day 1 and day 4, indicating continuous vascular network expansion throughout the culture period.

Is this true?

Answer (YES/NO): NO